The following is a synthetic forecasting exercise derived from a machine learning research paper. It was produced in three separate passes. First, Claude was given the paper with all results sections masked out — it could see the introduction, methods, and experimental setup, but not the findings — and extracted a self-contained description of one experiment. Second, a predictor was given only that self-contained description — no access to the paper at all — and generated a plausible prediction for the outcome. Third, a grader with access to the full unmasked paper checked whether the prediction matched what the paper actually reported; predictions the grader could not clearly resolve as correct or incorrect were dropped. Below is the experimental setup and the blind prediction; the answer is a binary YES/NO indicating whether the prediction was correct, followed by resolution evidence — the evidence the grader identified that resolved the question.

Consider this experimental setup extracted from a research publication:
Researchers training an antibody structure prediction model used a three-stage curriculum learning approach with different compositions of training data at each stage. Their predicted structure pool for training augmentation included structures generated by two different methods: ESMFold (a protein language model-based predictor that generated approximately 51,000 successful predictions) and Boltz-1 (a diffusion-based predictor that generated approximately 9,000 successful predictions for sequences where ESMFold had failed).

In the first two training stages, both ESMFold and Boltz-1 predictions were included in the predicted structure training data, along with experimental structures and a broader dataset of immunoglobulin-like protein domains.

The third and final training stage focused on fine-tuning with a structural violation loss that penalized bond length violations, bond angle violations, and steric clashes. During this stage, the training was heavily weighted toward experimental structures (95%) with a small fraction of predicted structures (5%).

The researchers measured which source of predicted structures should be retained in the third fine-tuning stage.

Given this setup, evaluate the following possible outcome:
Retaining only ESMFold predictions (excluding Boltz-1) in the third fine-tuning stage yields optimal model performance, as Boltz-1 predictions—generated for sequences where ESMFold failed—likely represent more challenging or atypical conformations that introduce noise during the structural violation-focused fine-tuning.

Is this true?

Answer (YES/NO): NO